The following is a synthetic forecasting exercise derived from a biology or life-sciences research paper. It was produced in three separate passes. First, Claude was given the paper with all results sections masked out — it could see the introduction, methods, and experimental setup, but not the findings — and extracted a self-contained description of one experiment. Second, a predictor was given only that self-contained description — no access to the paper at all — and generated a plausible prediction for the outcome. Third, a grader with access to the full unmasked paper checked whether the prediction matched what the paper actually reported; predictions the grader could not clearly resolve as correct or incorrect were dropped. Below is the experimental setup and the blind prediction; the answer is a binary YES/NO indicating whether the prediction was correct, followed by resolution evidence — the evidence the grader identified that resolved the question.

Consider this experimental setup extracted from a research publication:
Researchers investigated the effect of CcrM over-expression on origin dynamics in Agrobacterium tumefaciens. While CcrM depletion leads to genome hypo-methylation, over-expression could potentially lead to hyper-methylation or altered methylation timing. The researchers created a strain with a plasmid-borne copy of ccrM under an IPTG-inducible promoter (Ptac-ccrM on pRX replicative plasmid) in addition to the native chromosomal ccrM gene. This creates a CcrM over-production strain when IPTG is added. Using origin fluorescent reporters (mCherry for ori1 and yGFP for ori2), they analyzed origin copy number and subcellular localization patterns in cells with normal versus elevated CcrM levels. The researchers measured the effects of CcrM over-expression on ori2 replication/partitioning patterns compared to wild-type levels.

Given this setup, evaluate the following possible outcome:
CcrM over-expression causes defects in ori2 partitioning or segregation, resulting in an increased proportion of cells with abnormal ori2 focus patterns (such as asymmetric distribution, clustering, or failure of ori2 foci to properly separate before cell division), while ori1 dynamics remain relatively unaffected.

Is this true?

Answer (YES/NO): NO